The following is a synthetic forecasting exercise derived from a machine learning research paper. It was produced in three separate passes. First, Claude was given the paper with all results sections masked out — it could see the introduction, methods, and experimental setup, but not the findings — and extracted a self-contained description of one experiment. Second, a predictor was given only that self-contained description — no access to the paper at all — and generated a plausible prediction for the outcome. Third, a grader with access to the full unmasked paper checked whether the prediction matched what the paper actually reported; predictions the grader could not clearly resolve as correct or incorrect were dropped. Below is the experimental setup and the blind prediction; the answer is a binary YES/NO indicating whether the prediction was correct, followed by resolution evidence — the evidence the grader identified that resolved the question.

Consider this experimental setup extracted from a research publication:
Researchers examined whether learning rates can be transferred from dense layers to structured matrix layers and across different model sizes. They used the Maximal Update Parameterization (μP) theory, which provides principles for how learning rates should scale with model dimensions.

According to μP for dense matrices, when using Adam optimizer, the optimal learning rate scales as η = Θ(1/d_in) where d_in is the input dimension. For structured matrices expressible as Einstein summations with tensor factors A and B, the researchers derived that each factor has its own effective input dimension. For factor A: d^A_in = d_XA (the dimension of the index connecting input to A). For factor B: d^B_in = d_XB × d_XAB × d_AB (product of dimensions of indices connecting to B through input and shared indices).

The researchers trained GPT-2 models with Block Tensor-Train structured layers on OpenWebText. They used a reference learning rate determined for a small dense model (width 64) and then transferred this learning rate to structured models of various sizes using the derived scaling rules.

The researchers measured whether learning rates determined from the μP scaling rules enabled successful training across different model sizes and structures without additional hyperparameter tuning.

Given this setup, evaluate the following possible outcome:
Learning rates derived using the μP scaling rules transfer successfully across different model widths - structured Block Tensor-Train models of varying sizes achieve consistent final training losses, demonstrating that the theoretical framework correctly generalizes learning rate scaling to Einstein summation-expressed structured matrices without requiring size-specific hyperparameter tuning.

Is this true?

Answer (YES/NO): YES